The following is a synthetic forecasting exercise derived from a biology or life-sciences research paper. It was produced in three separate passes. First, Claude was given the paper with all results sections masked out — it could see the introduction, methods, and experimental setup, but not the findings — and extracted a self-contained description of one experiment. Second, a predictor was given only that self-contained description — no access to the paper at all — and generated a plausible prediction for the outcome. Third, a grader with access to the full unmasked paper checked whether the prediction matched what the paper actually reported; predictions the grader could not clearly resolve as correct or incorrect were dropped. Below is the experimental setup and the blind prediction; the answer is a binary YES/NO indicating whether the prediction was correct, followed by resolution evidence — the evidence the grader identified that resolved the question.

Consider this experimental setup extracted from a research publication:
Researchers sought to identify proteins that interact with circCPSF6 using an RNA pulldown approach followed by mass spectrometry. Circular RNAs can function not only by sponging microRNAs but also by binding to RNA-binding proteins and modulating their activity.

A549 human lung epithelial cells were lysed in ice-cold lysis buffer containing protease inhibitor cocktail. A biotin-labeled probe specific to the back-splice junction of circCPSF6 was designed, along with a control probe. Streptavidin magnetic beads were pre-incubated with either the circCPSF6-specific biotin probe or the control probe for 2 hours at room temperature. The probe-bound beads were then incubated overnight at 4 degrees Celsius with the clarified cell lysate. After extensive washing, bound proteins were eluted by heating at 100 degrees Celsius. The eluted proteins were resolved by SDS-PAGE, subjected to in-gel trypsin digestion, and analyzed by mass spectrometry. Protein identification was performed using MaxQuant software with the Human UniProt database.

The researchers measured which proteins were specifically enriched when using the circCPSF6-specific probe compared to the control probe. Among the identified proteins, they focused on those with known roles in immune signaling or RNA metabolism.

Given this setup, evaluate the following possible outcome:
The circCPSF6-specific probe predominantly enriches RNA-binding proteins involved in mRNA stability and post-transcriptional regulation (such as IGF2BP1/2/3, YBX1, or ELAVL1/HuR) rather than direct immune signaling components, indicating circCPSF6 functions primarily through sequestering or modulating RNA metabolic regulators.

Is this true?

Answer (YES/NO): NO